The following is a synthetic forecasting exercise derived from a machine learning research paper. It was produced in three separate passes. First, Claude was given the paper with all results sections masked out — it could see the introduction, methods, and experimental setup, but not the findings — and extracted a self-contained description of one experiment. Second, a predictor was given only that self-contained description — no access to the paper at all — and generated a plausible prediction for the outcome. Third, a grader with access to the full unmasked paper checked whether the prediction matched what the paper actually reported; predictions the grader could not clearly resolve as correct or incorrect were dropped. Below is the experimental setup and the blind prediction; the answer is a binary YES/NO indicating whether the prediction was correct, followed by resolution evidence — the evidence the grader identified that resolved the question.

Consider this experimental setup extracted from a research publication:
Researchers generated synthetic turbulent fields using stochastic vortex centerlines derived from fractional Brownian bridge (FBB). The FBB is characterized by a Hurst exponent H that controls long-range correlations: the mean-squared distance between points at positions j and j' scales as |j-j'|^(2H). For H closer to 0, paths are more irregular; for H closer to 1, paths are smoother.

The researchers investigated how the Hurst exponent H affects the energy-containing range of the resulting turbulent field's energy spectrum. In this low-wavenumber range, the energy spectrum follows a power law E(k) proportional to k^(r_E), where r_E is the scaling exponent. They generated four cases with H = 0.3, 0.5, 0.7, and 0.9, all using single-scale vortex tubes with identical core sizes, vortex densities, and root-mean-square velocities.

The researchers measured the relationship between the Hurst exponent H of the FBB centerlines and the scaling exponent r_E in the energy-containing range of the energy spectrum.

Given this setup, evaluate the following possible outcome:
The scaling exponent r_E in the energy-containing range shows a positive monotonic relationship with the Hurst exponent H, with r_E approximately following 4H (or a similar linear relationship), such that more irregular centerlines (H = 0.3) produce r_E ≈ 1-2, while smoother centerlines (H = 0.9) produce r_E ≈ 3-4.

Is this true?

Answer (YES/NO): NO